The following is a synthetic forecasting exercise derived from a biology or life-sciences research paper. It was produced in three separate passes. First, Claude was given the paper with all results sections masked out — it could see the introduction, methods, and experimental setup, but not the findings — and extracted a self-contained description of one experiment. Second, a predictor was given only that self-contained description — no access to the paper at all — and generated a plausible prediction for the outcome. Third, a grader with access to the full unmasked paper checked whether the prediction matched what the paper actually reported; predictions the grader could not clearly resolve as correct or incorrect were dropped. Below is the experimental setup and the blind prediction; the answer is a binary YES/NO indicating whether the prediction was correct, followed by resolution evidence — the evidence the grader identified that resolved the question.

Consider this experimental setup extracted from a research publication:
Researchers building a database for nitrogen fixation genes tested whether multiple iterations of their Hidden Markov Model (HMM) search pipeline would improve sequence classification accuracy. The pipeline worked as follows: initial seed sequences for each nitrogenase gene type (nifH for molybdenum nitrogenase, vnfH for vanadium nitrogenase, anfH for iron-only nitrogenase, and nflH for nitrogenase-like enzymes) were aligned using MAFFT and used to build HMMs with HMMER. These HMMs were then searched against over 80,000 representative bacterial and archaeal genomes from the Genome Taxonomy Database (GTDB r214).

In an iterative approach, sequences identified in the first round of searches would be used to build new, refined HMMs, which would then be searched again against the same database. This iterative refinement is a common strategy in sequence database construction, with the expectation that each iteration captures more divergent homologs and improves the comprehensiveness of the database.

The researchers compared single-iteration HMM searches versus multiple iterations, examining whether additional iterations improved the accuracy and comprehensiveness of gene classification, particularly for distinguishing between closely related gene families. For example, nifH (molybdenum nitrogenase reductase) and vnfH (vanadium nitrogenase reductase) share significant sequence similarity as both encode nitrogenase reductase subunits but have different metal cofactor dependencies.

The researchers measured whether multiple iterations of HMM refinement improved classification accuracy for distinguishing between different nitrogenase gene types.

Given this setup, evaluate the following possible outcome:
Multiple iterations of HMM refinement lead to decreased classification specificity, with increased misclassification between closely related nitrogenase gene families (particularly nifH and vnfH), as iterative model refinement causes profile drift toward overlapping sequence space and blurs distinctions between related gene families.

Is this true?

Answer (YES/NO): YES